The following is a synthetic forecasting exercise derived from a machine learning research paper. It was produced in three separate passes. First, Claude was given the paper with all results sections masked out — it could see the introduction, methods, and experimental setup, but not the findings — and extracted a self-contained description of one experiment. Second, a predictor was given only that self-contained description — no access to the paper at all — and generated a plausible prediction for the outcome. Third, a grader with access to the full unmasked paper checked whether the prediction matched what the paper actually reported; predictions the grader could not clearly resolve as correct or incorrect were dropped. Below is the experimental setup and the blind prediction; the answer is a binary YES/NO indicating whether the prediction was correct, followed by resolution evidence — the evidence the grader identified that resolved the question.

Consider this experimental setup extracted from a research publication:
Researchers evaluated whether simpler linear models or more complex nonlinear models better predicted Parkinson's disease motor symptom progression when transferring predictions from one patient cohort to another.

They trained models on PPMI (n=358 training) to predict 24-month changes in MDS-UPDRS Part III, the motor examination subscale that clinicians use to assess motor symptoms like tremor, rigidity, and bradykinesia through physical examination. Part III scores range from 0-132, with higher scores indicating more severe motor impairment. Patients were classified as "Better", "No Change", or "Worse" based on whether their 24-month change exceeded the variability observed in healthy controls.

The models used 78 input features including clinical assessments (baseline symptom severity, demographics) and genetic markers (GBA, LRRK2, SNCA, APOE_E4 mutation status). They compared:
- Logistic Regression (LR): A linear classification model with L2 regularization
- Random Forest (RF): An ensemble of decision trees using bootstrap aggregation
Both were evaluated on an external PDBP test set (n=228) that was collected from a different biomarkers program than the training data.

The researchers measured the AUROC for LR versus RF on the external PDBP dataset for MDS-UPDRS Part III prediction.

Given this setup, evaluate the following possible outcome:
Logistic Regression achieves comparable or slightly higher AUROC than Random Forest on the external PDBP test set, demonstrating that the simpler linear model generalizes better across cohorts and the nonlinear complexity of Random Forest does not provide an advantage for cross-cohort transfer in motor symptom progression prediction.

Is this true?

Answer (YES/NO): YES